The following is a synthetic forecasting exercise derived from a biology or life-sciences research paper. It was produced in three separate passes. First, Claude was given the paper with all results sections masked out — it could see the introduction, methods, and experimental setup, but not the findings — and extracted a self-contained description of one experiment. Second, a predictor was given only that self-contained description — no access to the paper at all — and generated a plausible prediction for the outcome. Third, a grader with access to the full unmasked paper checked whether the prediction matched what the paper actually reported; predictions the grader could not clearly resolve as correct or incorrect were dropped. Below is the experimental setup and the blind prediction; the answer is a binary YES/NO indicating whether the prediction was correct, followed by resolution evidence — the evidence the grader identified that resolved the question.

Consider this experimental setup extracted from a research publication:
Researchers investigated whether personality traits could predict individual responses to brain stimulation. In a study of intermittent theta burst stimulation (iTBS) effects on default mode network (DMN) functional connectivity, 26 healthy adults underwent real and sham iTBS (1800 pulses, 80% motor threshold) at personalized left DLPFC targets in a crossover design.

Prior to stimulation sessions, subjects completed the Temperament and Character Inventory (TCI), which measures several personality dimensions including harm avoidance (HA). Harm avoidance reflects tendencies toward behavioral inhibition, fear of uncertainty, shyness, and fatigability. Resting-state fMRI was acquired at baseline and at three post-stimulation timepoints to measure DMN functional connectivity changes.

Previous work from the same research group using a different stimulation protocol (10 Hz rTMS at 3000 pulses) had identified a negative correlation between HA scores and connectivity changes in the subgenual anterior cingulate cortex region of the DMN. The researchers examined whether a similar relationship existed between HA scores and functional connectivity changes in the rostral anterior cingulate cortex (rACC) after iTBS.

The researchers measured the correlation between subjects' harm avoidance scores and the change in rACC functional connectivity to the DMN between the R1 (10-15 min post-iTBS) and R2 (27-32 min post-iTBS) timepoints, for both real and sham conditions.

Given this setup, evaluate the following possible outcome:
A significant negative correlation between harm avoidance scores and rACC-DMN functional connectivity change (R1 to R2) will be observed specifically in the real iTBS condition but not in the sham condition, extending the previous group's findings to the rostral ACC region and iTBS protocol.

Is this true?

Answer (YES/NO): NO